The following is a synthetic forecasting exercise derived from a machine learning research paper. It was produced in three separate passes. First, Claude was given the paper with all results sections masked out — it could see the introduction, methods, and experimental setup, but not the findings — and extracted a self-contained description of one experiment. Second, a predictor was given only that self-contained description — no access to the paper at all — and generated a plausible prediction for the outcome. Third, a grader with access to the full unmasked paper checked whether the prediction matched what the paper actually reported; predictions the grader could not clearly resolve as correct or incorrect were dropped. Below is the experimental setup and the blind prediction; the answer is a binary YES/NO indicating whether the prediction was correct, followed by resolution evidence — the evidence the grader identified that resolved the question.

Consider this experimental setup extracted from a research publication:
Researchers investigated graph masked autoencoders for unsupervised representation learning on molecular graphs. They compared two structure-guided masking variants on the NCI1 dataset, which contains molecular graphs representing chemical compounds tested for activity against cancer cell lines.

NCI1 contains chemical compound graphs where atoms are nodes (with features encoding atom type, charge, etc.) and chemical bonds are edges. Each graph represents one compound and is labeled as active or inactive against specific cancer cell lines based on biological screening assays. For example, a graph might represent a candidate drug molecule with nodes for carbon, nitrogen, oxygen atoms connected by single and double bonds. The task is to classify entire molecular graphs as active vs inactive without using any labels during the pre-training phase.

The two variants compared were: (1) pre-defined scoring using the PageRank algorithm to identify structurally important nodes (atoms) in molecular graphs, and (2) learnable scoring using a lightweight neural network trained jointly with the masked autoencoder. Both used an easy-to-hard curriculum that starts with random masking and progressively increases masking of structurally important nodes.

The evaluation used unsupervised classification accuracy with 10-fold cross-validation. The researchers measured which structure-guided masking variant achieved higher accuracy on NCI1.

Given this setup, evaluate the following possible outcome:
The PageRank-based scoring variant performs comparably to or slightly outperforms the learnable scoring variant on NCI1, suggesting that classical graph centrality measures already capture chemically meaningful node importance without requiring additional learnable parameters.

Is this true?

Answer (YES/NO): YES